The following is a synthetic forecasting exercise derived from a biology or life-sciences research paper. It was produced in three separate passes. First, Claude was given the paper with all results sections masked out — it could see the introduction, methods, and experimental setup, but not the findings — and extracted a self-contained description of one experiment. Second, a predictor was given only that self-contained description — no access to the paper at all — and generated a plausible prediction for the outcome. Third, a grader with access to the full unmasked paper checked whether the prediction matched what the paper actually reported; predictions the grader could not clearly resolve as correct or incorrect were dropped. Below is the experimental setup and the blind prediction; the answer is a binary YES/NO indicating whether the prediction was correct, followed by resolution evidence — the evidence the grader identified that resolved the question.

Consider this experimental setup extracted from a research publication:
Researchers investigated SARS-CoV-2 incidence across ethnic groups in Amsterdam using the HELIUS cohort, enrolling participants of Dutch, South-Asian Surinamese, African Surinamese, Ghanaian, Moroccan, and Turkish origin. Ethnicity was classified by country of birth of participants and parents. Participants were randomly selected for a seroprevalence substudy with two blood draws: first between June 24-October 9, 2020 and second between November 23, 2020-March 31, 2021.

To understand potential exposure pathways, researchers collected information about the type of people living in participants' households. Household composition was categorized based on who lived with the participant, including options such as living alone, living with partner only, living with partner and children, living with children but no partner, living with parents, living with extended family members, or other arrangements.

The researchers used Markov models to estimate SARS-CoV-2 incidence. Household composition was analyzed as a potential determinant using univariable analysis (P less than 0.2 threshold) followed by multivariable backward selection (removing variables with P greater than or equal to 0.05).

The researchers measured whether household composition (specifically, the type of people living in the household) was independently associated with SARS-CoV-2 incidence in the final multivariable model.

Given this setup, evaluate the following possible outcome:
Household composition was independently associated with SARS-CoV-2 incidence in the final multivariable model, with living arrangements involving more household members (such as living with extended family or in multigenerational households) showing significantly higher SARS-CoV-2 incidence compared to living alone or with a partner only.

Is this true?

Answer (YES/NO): NO